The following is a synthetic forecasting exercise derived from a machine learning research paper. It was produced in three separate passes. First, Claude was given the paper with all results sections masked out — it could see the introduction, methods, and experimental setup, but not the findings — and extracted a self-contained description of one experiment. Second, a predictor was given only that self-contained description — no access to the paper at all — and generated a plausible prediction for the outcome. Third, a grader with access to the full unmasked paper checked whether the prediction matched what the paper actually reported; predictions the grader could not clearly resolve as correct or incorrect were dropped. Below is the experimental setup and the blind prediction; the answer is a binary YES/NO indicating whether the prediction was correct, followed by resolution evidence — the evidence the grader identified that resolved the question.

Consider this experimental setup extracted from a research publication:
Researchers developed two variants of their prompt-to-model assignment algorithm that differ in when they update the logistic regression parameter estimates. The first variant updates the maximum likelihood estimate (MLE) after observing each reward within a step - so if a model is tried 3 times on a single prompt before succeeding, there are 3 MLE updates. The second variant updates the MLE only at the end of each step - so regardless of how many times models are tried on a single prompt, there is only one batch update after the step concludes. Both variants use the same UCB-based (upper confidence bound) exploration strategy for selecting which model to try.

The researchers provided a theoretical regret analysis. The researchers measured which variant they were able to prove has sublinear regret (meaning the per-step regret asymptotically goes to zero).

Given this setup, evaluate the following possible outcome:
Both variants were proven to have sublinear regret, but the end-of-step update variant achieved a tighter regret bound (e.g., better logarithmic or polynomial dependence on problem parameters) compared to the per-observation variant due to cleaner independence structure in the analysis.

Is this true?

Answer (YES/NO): NO